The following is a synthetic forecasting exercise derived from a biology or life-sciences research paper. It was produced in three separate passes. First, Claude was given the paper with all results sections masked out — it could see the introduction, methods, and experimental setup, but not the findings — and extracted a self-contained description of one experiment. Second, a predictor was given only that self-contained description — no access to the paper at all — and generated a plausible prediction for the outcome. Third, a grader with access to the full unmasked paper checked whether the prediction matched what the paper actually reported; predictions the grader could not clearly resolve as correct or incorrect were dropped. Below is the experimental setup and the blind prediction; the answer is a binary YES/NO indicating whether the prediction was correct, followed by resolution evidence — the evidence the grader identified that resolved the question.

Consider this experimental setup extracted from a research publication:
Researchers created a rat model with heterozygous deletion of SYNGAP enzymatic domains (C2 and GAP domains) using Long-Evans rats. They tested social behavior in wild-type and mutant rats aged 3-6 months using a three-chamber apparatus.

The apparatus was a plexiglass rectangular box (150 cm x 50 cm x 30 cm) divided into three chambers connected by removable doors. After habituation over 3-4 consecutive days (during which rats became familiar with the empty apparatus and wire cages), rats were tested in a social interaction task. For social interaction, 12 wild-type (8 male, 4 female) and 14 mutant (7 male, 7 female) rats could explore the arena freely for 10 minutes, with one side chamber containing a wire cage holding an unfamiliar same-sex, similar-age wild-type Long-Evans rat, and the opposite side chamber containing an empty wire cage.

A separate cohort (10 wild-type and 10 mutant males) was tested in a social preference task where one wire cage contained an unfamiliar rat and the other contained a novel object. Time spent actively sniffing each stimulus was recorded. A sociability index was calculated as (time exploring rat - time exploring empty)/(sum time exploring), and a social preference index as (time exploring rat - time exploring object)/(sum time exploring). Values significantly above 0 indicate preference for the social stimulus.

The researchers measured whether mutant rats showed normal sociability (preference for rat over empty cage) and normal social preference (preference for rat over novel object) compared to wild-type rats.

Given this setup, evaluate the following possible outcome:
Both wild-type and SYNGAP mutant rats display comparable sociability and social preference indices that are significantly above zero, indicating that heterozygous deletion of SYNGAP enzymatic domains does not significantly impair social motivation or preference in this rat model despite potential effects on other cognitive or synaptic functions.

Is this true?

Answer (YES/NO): NO